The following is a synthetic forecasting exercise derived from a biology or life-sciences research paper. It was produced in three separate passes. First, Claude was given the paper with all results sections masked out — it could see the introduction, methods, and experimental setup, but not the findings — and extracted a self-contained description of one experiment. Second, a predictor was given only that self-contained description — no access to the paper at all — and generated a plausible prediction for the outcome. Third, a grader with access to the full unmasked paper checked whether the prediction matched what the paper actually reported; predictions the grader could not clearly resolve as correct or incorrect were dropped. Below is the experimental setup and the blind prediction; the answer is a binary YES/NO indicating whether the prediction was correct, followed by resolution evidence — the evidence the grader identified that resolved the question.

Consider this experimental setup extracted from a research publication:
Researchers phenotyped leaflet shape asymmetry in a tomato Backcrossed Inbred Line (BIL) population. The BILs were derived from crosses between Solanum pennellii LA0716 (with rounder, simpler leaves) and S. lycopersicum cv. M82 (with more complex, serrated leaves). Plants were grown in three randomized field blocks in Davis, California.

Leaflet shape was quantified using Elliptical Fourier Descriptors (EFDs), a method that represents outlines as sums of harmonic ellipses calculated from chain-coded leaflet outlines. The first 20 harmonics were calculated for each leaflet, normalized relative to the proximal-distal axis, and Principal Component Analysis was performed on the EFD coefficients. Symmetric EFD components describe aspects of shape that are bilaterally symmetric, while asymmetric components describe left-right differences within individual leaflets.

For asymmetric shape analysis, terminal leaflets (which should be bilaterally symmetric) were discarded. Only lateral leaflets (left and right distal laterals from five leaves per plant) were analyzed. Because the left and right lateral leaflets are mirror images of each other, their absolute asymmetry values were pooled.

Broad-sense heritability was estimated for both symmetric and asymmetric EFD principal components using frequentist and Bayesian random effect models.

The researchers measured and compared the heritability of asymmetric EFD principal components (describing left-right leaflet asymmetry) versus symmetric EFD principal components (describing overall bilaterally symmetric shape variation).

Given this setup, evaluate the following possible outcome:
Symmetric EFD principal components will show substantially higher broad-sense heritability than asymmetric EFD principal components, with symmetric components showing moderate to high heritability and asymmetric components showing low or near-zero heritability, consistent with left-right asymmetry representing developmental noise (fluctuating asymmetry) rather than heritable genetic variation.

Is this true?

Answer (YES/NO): NO